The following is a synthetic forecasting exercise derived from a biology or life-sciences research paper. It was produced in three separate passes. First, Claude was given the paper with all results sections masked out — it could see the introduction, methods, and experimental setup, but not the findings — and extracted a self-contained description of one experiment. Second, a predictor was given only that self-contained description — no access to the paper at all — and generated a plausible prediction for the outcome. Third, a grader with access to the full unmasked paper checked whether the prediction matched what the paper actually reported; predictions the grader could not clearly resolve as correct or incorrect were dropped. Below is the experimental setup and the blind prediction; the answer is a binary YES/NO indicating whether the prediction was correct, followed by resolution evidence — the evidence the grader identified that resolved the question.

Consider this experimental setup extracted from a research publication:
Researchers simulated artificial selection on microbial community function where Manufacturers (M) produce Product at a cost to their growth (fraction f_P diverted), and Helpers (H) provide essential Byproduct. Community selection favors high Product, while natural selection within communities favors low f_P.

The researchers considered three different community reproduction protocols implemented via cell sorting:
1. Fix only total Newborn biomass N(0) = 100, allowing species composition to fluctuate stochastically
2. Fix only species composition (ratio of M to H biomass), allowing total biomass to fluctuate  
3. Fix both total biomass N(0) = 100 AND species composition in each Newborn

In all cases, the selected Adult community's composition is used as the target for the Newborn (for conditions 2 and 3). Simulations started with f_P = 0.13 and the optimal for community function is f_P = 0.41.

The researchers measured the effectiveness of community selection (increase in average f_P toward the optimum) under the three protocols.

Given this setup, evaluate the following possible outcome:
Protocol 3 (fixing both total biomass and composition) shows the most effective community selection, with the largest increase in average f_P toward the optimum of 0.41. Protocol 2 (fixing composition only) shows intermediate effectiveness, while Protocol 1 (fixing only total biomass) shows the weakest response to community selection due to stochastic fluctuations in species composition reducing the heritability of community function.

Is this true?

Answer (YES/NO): NO